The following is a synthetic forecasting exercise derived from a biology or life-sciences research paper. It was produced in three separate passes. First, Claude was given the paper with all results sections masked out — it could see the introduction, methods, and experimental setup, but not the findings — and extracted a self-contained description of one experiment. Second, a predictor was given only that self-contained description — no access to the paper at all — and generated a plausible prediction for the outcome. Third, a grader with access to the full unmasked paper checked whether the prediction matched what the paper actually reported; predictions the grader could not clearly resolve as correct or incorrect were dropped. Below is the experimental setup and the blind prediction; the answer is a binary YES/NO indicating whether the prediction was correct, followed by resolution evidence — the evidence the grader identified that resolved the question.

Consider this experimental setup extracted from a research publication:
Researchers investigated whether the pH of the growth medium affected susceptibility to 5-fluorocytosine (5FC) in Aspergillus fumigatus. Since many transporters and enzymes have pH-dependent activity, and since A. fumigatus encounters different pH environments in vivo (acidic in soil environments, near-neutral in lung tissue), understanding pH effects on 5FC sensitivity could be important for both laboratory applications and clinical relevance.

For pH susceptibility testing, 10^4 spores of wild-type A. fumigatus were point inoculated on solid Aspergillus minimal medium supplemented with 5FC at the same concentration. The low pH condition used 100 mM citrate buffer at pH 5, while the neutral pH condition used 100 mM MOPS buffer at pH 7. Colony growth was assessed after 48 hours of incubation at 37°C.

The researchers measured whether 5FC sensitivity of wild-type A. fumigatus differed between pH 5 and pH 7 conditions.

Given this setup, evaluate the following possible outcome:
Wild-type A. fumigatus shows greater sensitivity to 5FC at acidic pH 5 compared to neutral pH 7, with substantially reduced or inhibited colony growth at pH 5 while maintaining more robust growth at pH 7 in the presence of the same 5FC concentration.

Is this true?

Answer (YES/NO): YES